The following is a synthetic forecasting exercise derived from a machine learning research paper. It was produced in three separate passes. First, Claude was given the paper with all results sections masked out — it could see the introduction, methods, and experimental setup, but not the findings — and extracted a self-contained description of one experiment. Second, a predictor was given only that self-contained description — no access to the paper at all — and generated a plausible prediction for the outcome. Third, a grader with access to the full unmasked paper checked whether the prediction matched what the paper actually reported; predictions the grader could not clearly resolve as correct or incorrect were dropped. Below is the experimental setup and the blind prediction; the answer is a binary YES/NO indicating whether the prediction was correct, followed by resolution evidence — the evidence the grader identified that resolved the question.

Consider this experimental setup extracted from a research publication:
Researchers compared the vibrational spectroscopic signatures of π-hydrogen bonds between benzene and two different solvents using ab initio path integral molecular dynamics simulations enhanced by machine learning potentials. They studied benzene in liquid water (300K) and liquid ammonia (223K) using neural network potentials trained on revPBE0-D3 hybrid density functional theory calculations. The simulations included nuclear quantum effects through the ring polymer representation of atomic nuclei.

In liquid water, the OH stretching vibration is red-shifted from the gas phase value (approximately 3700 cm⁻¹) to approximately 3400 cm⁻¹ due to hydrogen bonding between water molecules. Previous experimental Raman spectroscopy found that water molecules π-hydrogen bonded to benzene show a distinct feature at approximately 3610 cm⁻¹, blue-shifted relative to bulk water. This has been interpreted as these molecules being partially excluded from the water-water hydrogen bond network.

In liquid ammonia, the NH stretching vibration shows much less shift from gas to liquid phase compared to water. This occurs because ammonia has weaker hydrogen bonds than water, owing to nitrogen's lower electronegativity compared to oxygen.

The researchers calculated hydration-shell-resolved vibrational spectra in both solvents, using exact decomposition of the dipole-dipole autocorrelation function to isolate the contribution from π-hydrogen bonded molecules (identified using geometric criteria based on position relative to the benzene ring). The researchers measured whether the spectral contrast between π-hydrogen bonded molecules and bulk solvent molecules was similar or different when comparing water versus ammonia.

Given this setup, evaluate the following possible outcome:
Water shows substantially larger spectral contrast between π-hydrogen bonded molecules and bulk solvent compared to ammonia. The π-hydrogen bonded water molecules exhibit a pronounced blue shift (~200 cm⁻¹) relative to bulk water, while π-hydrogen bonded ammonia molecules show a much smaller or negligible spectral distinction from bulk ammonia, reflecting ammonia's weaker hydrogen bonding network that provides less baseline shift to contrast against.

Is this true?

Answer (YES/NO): YES